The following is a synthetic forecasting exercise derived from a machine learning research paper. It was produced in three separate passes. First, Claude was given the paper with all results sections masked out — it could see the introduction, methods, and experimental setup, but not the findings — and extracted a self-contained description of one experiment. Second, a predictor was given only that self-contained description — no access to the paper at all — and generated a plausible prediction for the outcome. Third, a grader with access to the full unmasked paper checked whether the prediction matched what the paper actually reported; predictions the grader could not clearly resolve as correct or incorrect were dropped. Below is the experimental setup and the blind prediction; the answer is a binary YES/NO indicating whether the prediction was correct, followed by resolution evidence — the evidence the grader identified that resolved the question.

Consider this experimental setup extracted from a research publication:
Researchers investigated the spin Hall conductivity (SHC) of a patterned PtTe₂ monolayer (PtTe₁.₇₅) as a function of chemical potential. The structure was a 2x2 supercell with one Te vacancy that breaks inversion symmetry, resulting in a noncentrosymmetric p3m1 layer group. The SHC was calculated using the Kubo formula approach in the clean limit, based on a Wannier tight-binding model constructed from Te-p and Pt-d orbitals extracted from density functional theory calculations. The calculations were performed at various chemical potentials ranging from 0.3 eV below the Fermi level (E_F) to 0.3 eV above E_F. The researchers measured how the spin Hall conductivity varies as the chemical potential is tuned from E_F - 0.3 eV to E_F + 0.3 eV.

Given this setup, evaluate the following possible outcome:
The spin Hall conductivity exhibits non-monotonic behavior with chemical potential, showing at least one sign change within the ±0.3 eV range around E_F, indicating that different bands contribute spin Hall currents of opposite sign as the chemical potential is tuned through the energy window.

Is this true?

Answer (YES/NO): NO